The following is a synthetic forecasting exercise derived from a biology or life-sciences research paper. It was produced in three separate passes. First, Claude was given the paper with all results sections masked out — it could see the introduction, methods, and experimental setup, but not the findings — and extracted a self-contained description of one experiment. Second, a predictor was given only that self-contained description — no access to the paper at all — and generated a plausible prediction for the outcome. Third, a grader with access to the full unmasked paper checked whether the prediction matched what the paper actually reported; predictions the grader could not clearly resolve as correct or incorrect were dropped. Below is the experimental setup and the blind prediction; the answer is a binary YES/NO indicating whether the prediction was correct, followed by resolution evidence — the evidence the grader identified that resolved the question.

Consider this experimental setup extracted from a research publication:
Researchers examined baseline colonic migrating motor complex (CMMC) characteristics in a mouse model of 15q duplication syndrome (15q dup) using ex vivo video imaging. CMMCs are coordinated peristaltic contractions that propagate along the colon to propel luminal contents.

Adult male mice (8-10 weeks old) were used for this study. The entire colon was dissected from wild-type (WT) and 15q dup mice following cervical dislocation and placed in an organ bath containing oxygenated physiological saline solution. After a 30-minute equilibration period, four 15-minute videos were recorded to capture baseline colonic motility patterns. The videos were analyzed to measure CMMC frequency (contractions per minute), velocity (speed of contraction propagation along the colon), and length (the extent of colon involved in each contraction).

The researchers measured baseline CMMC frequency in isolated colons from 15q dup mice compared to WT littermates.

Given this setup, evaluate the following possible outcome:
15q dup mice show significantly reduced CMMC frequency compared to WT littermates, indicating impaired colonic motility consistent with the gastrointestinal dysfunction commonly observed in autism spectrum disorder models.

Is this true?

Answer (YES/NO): YES